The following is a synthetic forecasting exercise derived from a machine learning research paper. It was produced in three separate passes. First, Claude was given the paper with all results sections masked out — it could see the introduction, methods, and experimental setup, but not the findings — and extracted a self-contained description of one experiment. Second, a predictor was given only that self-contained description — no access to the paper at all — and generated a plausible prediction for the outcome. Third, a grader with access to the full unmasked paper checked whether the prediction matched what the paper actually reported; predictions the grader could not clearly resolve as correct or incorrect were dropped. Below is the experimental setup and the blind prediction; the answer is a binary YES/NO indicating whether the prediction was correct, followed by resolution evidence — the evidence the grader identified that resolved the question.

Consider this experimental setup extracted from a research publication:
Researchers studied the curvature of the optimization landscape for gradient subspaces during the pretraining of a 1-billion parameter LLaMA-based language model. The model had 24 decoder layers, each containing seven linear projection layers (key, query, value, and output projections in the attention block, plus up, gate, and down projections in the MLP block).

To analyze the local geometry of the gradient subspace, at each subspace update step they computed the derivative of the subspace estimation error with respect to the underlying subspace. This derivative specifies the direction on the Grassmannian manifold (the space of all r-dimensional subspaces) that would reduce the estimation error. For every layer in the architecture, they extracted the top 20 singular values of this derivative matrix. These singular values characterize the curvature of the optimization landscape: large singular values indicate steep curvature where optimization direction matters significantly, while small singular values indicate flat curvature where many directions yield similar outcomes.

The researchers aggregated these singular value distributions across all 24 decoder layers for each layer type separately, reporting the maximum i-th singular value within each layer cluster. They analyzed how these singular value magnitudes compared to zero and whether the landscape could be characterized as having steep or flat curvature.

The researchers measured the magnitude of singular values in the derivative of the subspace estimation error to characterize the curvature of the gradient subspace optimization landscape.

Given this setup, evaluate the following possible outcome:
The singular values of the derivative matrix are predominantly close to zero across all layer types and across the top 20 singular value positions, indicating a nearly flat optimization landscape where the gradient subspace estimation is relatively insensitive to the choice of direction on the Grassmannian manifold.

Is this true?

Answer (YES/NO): YES